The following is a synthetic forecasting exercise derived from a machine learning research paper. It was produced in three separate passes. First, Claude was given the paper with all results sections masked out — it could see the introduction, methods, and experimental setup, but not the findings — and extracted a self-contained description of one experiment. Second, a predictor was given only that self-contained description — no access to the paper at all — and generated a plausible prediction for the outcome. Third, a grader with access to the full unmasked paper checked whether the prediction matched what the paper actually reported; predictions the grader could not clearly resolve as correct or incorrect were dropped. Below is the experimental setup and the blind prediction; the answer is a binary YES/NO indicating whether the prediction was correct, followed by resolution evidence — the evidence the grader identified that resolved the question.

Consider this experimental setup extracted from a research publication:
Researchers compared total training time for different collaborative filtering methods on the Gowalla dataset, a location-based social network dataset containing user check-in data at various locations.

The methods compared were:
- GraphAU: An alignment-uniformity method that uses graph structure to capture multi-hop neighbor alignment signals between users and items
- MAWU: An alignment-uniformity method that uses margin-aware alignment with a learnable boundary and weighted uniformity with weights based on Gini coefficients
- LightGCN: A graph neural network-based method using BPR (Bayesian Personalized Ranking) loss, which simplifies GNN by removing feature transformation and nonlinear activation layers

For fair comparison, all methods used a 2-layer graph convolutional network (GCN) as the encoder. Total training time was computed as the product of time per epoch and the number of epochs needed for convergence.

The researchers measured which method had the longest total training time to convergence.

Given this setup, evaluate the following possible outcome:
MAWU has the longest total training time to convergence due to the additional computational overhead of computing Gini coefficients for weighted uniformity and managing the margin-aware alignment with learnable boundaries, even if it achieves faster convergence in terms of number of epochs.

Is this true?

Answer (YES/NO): NO